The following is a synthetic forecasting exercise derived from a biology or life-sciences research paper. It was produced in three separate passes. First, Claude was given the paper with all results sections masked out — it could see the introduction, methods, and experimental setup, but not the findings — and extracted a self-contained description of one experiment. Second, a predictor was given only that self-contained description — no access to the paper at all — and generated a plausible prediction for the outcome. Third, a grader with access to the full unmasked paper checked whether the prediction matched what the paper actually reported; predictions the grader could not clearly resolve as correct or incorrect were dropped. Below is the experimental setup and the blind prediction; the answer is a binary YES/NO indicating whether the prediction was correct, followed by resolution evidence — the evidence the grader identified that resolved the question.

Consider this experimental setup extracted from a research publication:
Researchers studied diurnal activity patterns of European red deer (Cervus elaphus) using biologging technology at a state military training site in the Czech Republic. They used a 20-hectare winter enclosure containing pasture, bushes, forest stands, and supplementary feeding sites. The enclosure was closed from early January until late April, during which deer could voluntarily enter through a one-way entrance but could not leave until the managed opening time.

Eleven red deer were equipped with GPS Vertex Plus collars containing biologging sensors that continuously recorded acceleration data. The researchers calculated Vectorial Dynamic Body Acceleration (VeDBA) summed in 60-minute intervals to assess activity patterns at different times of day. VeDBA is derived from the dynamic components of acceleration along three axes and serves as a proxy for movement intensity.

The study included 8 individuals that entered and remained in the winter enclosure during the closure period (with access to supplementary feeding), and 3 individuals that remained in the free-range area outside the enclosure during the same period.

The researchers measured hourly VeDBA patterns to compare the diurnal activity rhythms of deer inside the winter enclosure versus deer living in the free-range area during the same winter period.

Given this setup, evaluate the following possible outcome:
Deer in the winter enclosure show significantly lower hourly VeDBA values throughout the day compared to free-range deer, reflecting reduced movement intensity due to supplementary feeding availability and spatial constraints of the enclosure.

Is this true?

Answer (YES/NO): NO